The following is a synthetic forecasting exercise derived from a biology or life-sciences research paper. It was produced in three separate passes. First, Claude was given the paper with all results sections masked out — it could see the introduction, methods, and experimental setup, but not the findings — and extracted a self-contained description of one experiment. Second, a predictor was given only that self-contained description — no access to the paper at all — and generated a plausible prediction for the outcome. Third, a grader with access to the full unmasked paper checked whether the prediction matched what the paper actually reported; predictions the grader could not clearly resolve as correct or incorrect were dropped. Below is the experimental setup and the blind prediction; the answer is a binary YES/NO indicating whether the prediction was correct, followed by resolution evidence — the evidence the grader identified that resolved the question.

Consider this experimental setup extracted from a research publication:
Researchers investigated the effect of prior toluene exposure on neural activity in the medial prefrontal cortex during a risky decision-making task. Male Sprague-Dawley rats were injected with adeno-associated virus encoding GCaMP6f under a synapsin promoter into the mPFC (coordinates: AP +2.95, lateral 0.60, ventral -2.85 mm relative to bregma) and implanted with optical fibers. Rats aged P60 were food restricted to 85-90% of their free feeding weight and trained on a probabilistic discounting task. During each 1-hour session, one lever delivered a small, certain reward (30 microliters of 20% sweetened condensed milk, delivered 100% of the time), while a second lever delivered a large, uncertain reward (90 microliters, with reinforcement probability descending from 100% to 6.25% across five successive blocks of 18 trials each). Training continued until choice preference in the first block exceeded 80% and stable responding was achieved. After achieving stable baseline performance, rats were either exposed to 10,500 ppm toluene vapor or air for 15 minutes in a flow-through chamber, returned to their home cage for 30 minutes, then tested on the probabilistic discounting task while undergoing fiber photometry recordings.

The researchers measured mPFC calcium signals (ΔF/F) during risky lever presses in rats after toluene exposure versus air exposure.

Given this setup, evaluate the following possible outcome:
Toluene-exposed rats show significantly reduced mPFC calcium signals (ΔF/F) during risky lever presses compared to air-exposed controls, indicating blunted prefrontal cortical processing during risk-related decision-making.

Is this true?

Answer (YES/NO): NO